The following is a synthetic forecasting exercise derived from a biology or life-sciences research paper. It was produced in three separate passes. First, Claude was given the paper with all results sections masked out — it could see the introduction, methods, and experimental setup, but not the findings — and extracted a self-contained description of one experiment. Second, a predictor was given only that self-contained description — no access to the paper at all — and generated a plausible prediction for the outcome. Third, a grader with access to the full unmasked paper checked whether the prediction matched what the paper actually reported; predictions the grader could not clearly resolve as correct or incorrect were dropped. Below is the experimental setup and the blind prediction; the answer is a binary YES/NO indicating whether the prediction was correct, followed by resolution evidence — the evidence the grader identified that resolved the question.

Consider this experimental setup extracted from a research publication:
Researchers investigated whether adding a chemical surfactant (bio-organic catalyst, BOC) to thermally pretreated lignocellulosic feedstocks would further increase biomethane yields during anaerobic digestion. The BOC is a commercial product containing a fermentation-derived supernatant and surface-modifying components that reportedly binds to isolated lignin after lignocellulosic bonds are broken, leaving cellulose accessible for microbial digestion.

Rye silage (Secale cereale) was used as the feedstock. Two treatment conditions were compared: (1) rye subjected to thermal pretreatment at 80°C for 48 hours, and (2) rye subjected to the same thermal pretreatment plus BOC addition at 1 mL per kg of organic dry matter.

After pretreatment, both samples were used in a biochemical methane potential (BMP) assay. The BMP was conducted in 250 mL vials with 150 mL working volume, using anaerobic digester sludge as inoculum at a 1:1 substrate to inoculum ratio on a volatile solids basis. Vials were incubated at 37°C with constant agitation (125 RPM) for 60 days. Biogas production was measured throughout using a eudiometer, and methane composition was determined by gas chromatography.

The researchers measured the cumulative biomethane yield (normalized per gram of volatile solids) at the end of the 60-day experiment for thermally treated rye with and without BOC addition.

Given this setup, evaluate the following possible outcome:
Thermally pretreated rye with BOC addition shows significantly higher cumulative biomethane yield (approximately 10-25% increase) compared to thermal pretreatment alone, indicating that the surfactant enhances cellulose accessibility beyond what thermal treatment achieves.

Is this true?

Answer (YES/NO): NO